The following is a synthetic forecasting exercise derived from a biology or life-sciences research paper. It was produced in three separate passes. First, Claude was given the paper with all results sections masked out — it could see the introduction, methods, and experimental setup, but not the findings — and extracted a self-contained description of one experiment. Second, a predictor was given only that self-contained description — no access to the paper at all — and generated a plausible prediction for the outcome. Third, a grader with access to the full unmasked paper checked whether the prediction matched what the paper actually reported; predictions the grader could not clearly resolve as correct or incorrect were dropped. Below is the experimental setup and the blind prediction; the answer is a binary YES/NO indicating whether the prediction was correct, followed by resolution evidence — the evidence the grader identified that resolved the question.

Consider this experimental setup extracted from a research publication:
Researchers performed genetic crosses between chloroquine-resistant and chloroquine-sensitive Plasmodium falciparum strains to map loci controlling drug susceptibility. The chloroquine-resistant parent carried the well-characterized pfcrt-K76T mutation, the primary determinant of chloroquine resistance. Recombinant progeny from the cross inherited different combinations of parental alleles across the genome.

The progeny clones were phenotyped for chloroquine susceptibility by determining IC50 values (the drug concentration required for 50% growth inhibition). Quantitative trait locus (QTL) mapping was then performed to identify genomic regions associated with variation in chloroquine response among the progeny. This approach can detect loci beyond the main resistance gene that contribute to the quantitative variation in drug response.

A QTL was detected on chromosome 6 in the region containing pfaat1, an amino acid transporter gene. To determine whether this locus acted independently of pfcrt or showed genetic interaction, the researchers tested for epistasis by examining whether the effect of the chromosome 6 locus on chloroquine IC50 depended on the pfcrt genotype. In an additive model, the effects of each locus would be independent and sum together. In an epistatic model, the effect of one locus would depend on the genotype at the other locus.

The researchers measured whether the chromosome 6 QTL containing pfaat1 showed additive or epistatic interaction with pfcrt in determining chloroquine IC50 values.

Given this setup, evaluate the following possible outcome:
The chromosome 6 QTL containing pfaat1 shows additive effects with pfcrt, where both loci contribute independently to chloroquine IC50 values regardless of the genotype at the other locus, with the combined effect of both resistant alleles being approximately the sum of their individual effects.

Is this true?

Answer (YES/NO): NO